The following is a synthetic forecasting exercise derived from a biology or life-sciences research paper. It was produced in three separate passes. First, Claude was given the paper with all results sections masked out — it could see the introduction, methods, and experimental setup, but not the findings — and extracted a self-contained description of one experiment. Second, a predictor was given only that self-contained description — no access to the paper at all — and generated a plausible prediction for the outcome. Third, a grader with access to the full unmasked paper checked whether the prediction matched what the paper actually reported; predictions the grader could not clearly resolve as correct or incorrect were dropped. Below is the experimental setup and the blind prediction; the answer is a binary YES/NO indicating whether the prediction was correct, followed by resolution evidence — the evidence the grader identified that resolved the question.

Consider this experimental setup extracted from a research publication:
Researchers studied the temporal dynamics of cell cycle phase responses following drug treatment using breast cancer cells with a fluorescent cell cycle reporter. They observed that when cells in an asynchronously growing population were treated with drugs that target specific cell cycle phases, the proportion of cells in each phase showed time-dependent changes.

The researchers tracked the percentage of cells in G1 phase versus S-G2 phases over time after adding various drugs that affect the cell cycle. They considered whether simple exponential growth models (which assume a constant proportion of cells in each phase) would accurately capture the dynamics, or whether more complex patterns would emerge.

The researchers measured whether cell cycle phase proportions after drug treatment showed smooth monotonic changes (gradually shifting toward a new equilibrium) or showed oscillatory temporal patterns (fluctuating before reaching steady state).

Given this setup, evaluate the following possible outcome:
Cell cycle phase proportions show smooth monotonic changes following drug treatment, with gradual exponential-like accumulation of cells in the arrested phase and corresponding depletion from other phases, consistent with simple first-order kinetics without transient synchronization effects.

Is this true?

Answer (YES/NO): NO